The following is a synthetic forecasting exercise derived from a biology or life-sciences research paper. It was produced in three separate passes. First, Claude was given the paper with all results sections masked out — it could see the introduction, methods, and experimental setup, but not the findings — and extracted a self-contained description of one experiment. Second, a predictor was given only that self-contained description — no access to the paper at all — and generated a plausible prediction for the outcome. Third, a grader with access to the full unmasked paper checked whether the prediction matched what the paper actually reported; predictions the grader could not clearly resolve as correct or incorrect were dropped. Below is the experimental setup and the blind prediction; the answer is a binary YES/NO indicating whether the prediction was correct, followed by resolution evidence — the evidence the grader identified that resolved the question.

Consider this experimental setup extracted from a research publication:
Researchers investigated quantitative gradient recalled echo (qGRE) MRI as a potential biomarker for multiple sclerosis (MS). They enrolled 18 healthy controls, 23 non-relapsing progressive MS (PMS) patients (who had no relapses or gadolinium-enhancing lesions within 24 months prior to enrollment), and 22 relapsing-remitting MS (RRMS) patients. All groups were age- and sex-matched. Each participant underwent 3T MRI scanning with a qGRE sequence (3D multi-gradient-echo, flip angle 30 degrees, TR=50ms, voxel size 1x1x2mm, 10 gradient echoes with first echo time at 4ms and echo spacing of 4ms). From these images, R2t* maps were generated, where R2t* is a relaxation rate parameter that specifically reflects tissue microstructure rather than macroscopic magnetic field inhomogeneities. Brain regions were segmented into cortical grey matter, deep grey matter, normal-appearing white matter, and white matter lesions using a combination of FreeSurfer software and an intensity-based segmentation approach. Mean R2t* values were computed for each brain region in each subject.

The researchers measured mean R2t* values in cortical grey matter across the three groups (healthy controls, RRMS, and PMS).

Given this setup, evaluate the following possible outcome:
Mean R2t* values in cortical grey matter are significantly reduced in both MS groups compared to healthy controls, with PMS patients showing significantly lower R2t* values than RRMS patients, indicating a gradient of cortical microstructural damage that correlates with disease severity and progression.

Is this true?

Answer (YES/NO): NO